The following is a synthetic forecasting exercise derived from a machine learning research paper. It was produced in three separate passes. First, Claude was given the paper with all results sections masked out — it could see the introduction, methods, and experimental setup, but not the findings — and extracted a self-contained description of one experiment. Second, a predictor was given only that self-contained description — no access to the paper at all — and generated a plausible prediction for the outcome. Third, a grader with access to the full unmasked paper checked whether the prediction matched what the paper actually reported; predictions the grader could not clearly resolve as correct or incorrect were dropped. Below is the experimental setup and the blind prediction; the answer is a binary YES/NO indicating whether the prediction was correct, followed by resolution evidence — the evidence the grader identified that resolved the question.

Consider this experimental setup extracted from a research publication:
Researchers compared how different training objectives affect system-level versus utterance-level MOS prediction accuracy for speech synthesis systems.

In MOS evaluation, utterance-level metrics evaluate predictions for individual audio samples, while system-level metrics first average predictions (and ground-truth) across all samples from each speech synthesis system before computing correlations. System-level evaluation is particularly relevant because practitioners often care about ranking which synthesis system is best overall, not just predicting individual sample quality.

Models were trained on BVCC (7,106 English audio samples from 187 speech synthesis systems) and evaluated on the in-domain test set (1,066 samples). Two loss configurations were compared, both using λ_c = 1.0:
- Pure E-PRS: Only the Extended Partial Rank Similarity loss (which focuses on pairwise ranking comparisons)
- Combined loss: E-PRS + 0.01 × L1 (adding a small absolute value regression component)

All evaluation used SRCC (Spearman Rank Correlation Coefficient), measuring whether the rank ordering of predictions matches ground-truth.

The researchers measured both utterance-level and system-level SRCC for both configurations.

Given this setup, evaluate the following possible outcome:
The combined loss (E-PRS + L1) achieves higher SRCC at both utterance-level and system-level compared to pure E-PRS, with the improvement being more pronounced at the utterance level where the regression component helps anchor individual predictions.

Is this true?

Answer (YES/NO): NO